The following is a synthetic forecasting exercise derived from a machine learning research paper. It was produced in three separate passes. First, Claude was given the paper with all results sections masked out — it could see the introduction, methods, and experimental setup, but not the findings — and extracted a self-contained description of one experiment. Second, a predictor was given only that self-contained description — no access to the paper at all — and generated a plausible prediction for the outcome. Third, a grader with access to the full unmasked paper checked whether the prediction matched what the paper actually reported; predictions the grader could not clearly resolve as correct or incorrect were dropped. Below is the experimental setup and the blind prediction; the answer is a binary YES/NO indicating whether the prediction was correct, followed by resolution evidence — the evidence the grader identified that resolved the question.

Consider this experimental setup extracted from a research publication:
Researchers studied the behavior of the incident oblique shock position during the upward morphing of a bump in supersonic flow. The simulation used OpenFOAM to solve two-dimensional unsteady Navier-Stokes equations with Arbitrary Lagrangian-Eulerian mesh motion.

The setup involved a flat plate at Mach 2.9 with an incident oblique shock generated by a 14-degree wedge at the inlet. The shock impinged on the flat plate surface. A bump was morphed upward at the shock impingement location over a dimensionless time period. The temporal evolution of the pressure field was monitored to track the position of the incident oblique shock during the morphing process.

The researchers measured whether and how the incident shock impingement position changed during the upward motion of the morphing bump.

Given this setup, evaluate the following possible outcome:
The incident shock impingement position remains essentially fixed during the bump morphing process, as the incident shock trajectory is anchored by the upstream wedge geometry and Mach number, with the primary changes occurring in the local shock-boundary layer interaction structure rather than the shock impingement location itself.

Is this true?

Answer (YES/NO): NO